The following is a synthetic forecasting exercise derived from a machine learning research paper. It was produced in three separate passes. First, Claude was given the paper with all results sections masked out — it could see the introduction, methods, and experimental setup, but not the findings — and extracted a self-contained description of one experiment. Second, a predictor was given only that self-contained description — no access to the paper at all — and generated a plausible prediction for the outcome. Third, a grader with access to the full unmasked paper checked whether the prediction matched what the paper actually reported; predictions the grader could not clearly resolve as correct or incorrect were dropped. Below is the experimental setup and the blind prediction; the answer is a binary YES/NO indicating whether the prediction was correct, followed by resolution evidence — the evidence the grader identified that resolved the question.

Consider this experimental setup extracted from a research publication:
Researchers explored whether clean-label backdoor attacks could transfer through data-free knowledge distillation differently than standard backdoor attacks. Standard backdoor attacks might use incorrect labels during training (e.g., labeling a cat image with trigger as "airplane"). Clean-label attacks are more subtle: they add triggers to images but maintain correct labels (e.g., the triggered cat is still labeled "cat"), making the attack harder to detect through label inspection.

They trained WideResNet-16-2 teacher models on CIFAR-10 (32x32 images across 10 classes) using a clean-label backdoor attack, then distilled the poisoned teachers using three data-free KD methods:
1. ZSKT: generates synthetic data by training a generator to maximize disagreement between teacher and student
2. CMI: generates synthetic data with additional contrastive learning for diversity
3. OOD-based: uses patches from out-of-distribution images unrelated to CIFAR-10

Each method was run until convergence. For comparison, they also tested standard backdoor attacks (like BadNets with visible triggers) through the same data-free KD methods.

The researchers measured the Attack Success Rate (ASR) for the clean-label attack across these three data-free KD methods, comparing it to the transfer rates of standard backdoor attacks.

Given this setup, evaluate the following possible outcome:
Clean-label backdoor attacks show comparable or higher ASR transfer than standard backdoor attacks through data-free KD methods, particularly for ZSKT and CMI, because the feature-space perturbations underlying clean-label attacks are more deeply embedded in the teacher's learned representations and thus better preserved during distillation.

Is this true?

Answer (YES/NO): NO